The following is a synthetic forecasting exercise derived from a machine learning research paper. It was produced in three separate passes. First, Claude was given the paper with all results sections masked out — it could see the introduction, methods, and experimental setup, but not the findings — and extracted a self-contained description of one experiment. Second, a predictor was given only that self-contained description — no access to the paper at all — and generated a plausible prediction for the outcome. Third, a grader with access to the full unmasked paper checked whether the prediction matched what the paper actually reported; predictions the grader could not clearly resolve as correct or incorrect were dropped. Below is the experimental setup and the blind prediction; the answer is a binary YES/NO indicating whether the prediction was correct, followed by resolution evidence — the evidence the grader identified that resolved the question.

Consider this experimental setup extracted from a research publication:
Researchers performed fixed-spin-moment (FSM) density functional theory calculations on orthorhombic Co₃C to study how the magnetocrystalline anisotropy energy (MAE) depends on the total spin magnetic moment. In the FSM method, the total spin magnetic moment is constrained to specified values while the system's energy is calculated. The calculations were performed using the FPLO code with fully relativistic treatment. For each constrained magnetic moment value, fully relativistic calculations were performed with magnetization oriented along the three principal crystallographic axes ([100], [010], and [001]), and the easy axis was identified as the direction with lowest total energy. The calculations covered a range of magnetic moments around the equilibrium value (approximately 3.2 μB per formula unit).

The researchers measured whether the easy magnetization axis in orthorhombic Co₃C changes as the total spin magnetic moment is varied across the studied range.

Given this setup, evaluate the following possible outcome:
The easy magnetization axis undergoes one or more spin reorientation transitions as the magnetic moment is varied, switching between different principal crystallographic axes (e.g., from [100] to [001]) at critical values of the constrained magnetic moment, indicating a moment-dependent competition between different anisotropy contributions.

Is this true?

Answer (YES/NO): NO